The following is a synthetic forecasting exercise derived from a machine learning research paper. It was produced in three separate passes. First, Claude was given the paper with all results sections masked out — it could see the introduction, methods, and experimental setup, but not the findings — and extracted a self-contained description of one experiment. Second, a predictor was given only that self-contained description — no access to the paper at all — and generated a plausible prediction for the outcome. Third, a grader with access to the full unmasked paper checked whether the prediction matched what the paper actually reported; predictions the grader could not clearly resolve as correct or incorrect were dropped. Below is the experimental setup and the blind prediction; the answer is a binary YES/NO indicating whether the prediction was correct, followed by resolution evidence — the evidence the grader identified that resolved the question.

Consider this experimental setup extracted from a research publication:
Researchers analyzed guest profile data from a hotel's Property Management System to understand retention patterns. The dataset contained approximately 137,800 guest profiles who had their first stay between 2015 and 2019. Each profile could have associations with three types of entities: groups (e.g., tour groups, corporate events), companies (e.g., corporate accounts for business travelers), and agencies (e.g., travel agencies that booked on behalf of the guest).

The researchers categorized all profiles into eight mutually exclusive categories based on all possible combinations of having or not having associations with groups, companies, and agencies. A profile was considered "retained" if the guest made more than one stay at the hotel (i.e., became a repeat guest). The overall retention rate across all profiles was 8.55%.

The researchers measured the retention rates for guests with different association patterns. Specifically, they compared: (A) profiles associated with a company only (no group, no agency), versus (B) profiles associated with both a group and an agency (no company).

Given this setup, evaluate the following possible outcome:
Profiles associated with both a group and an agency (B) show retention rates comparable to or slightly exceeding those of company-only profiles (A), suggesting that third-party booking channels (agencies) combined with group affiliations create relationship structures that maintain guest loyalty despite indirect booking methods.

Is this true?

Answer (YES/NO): NO